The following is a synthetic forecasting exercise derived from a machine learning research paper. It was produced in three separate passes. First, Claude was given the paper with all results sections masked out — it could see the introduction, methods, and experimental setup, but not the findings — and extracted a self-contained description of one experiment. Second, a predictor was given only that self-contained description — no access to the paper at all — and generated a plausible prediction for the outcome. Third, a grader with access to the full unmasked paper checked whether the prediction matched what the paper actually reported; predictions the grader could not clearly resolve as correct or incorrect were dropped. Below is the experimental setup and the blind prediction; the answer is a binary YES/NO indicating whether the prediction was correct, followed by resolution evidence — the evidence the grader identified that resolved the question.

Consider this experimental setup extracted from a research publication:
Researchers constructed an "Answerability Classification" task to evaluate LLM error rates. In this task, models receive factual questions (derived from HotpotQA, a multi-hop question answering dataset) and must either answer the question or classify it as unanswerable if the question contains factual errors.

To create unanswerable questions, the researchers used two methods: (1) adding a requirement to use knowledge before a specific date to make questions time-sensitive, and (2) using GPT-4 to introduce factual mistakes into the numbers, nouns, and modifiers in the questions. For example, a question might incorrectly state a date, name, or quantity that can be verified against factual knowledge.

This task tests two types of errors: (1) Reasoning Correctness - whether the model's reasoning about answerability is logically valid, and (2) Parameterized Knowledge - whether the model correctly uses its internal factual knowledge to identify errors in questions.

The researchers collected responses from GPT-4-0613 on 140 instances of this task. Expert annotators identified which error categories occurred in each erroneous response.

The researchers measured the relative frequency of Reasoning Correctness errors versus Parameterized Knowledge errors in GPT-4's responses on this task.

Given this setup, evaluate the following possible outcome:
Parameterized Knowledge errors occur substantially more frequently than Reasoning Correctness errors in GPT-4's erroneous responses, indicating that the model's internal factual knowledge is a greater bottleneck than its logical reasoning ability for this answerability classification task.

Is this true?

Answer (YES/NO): YES